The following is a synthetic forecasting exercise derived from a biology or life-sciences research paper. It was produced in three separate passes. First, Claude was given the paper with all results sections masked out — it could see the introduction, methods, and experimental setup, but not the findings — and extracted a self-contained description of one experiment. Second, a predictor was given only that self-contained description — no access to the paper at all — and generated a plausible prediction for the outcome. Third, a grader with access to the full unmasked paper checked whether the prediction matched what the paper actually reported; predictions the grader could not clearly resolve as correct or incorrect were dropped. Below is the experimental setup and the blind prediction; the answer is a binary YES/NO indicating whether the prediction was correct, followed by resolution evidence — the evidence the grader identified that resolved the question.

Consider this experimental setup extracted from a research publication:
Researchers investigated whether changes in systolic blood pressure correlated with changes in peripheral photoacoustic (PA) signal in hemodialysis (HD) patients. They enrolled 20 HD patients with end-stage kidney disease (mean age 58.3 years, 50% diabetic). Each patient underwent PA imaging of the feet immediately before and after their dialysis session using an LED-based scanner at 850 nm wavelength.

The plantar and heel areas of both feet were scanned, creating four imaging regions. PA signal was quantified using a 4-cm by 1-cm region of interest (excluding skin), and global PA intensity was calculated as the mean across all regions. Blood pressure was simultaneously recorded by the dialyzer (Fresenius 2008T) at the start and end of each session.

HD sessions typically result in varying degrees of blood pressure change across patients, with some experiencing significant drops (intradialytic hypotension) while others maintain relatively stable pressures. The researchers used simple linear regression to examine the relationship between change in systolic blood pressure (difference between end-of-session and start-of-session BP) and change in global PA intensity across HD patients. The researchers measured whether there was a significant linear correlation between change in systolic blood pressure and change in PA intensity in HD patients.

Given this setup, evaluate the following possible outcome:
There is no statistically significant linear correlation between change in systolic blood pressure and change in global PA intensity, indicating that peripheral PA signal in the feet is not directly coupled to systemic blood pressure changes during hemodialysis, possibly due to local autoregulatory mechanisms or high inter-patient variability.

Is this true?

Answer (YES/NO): NO